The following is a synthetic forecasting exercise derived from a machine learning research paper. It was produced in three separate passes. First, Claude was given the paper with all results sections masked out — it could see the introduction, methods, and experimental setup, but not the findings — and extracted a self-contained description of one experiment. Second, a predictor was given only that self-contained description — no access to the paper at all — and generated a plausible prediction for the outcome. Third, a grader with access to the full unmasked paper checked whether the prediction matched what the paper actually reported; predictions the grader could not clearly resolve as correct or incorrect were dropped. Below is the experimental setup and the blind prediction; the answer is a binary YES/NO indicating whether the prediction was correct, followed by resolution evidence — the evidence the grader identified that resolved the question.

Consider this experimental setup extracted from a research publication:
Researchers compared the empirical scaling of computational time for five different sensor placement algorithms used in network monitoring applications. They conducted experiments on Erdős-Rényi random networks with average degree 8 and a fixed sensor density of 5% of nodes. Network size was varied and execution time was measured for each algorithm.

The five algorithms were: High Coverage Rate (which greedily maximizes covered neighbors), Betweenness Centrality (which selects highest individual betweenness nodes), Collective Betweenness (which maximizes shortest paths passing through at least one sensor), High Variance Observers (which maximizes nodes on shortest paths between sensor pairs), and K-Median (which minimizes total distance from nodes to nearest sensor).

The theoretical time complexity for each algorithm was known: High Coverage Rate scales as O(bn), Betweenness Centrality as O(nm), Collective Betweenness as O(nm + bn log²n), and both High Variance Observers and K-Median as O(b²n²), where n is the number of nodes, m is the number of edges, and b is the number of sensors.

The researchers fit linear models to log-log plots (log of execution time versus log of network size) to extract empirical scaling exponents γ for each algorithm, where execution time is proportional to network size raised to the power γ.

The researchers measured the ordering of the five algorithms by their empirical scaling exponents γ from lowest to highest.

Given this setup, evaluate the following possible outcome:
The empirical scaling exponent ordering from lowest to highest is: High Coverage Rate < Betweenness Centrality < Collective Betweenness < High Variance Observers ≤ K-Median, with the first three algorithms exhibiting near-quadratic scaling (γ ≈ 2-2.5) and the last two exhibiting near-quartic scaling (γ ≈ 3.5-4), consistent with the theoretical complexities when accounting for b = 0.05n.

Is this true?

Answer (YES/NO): NO